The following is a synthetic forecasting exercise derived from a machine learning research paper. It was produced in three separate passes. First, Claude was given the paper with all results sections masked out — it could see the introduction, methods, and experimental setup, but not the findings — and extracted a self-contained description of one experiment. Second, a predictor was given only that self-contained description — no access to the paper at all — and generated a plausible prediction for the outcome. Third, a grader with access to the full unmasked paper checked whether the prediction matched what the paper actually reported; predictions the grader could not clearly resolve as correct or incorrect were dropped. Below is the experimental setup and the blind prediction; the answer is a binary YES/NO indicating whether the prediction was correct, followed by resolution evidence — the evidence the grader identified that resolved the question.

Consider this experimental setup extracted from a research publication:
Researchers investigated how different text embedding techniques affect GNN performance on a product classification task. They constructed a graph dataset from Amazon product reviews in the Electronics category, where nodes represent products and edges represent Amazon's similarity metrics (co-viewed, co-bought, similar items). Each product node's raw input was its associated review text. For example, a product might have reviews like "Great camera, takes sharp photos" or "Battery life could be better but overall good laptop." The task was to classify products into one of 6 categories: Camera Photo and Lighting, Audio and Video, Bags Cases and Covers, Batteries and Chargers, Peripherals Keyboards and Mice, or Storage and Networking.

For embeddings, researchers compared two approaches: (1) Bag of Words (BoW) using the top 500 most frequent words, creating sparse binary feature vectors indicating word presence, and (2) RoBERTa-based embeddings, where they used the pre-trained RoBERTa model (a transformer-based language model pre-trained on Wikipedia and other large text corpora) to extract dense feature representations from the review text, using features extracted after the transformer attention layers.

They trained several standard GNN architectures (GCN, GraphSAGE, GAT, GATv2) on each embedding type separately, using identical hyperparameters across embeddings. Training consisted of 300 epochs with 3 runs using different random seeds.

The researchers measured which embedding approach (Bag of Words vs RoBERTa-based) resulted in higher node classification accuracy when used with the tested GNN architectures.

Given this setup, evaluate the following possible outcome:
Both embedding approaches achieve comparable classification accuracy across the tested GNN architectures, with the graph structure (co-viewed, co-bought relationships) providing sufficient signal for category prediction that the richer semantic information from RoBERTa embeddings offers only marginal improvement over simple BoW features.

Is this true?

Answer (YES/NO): NO